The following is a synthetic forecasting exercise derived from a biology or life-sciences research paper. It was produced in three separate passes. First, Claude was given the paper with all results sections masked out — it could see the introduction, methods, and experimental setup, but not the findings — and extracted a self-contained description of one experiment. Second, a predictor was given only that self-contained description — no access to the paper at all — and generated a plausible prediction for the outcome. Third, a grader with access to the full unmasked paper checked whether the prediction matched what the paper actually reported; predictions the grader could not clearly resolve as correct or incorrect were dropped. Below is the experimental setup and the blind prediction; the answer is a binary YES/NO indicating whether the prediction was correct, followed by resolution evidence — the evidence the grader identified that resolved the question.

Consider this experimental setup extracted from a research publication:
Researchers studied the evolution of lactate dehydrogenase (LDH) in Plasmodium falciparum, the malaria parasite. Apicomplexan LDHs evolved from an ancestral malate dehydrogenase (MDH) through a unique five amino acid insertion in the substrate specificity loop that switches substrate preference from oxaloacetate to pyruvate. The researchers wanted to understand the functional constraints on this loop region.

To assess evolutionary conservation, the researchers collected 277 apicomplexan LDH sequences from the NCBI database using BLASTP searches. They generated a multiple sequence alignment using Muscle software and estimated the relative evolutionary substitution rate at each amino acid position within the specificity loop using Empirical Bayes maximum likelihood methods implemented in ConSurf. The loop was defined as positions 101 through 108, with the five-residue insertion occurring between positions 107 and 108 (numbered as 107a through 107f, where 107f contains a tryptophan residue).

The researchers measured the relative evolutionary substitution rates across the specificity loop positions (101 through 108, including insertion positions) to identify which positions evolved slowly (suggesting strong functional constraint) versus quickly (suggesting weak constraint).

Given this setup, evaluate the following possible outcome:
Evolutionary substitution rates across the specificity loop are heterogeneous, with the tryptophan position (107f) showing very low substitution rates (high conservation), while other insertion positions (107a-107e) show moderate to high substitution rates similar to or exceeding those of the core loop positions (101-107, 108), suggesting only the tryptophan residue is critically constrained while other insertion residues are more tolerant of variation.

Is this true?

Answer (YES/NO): NO